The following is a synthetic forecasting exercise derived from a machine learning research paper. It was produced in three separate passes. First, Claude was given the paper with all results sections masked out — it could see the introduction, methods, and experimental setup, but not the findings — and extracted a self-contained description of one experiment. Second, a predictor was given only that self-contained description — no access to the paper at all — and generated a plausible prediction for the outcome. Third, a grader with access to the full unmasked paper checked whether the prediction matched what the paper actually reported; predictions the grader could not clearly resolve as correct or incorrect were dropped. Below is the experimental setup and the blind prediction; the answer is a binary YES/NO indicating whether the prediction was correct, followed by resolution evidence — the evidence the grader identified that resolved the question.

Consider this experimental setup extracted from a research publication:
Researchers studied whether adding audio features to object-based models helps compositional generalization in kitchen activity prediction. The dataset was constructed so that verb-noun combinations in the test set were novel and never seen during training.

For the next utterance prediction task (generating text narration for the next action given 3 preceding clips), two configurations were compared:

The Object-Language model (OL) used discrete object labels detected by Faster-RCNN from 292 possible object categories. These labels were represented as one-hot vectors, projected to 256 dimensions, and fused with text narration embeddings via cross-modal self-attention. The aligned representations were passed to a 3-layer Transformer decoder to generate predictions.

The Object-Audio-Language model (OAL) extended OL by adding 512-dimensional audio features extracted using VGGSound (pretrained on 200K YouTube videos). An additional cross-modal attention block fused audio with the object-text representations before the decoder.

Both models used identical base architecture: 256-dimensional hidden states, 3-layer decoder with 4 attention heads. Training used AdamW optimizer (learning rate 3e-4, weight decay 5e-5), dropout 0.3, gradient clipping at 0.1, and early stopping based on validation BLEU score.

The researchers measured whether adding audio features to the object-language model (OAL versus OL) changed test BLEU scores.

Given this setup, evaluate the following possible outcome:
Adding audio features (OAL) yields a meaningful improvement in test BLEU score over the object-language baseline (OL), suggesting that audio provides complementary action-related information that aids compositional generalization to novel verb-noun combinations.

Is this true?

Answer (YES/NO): YES